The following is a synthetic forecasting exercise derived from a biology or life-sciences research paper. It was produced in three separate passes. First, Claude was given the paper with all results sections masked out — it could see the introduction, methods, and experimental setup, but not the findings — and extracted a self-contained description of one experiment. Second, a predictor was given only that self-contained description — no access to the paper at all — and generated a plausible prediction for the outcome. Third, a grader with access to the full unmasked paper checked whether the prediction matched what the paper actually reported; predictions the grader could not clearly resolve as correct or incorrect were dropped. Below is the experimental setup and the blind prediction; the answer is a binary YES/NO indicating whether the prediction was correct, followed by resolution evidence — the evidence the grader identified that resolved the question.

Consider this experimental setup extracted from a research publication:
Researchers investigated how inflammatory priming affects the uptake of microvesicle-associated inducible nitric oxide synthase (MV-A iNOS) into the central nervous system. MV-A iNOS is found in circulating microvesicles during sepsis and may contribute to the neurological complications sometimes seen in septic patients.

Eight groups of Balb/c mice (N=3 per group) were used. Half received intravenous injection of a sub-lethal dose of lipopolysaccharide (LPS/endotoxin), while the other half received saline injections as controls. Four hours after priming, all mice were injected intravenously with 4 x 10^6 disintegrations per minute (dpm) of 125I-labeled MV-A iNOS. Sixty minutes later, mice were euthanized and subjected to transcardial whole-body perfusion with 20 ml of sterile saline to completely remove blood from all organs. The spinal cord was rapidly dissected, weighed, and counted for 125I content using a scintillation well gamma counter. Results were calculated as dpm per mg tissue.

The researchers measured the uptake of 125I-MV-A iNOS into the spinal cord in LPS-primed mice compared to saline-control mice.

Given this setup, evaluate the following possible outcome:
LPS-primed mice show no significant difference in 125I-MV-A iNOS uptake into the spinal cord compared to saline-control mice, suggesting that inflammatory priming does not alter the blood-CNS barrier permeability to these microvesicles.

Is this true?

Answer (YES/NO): NO